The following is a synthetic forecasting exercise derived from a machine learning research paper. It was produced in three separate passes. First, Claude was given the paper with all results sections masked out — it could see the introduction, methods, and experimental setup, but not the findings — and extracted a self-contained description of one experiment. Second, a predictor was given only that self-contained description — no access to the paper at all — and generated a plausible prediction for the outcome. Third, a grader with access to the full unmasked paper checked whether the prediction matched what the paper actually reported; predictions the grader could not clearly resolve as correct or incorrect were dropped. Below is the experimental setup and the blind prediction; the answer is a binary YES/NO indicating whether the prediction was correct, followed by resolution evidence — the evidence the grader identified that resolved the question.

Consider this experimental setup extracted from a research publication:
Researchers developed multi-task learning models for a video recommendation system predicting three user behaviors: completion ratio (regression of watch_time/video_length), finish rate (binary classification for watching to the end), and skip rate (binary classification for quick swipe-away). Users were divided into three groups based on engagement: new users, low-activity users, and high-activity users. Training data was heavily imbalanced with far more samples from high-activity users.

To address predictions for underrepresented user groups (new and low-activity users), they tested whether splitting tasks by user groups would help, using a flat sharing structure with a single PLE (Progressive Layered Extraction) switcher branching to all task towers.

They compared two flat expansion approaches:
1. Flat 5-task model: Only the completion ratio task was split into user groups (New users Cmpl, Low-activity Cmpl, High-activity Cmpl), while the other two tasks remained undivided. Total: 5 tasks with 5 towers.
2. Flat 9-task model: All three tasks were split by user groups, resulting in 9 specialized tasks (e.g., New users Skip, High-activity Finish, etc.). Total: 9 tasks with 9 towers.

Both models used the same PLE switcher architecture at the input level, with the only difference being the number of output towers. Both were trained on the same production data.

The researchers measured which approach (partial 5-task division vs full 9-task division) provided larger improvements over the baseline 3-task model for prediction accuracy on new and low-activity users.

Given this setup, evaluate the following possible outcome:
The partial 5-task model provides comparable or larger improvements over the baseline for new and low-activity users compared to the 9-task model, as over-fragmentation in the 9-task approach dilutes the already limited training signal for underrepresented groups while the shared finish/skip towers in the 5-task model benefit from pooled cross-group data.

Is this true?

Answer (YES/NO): NO